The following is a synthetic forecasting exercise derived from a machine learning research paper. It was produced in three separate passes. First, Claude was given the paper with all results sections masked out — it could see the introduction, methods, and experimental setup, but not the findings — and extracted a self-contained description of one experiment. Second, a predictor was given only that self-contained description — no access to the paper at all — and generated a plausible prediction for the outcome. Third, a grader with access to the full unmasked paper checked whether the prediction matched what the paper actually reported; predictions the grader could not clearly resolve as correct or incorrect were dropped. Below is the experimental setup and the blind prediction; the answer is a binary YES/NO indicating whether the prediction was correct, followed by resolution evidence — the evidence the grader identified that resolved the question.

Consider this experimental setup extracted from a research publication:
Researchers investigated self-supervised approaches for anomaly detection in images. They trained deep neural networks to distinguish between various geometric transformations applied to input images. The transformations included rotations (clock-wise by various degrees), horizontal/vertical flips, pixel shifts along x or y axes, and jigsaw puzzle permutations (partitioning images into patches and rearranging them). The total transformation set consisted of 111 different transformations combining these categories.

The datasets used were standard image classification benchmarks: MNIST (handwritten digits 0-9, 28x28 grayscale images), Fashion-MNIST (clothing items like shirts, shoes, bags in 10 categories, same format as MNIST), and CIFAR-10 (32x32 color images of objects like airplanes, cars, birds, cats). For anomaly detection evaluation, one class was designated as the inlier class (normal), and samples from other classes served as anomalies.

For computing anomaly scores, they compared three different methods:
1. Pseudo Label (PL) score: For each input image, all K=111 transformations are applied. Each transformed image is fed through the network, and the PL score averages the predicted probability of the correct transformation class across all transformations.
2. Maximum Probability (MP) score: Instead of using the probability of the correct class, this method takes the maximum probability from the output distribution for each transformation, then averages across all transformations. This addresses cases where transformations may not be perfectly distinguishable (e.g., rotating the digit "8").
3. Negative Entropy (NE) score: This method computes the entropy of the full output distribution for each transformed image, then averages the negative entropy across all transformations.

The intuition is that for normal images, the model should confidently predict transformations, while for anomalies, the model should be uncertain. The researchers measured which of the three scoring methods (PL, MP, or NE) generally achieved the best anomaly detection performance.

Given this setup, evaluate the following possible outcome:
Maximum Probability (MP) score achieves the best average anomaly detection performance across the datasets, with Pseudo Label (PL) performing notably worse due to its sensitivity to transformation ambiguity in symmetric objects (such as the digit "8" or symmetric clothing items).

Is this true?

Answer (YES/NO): NO